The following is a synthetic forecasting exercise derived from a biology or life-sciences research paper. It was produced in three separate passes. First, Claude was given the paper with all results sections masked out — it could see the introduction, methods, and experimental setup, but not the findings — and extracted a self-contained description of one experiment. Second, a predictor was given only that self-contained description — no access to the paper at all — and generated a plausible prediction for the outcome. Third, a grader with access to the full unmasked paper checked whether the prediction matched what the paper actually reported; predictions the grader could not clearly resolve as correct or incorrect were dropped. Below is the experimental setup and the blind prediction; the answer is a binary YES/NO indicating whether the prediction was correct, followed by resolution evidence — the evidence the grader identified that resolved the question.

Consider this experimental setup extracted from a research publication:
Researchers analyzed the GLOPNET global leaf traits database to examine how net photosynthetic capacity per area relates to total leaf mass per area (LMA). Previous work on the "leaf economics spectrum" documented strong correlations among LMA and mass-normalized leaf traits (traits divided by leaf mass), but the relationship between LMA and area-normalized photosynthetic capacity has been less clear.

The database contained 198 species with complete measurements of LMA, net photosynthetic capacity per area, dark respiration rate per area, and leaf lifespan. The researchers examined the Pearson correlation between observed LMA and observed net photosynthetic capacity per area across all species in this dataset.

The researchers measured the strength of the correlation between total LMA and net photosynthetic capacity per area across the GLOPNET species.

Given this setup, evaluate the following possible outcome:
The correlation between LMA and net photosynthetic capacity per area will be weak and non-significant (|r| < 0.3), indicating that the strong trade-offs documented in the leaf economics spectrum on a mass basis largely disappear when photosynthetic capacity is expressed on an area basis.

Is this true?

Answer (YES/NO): YES